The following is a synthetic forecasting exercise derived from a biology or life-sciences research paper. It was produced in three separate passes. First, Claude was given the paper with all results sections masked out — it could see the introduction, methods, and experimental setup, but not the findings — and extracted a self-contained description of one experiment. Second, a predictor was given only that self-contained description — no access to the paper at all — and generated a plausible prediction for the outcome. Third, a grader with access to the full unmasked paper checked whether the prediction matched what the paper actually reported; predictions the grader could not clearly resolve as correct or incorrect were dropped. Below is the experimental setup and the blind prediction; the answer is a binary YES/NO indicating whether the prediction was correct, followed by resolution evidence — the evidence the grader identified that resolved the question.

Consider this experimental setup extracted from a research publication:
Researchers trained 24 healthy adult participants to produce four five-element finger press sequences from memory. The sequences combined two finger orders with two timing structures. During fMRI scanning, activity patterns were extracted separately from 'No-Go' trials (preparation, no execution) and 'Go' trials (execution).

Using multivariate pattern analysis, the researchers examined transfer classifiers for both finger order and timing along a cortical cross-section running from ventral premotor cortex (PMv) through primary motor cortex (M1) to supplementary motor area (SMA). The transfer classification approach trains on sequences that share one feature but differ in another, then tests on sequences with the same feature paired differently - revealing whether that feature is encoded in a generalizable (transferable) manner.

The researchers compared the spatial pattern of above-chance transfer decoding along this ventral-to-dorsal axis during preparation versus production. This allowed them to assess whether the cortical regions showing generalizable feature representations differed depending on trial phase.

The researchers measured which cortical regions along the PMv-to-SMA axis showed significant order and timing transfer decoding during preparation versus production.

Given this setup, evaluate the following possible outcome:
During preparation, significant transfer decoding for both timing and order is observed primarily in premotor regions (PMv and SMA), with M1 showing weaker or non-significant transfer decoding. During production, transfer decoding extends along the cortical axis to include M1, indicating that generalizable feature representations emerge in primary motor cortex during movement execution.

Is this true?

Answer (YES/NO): NO